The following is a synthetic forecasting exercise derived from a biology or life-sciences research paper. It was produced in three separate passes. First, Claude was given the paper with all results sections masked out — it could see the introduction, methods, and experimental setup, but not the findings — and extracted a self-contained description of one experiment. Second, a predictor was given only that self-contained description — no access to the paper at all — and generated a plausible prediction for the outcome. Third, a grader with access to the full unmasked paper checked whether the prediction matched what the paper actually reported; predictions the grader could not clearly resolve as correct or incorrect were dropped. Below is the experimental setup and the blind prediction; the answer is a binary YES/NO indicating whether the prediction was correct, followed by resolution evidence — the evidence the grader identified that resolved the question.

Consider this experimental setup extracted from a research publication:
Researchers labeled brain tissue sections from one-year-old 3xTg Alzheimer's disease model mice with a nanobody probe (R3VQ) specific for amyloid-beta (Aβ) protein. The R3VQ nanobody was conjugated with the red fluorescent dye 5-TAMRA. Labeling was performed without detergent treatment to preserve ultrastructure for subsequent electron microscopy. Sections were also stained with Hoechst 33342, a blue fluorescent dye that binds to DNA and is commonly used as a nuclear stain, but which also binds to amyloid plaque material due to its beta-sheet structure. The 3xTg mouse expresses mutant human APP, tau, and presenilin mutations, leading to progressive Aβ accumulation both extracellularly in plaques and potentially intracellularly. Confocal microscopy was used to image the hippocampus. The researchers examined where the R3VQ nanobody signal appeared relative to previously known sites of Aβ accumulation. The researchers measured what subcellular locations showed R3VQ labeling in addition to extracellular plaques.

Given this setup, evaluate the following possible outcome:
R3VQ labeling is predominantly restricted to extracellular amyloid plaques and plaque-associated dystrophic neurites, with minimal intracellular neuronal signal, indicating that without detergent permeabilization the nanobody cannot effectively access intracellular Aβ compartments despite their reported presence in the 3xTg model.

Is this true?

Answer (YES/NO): NO